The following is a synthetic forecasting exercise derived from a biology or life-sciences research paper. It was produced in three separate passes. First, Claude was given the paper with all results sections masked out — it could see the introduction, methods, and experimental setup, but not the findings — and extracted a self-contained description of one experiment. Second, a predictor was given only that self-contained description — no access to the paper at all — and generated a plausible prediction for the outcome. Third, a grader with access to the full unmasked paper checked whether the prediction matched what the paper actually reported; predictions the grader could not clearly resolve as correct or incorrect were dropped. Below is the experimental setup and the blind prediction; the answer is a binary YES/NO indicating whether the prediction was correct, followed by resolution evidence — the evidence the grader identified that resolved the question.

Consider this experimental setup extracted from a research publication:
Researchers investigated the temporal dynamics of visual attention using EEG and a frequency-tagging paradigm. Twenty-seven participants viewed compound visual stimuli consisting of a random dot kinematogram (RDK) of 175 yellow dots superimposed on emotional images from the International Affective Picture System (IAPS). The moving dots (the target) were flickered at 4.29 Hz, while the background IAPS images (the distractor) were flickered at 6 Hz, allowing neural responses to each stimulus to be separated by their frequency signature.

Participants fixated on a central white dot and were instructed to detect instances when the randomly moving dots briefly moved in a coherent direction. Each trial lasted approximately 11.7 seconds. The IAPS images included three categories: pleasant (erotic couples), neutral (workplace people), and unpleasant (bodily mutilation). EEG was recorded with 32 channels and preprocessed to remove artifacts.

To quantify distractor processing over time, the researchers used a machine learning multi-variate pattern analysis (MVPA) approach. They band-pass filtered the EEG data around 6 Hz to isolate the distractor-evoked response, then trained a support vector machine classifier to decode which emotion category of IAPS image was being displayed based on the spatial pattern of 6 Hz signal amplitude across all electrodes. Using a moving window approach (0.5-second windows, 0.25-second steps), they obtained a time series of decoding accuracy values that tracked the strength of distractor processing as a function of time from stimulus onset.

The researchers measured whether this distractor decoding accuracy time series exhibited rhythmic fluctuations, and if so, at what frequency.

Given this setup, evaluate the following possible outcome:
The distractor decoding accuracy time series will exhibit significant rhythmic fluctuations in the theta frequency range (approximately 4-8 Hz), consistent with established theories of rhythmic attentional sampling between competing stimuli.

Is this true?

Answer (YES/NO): NO